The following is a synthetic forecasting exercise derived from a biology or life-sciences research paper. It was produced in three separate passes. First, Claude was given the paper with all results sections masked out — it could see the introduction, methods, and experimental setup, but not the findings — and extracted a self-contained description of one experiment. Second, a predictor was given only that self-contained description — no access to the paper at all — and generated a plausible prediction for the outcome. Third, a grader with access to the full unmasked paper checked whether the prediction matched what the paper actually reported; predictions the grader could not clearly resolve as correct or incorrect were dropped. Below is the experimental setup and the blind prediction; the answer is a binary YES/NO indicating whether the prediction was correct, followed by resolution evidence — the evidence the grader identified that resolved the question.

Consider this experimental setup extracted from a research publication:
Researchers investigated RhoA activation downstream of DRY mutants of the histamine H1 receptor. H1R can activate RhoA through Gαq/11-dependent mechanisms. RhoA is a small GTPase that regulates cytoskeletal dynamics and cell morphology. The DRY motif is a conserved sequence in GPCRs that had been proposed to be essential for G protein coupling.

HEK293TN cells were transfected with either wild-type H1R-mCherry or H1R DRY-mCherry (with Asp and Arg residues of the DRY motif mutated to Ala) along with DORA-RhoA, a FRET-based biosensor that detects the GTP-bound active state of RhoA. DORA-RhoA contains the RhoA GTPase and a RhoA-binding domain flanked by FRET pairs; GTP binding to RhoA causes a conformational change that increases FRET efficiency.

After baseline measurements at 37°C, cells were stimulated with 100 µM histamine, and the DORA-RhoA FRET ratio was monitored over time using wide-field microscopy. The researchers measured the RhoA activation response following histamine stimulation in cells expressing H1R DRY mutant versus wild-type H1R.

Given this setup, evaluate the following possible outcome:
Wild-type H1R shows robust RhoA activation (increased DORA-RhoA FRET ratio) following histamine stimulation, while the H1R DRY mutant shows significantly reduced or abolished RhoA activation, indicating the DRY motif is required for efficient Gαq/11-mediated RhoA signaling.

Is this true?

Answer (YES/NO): YES